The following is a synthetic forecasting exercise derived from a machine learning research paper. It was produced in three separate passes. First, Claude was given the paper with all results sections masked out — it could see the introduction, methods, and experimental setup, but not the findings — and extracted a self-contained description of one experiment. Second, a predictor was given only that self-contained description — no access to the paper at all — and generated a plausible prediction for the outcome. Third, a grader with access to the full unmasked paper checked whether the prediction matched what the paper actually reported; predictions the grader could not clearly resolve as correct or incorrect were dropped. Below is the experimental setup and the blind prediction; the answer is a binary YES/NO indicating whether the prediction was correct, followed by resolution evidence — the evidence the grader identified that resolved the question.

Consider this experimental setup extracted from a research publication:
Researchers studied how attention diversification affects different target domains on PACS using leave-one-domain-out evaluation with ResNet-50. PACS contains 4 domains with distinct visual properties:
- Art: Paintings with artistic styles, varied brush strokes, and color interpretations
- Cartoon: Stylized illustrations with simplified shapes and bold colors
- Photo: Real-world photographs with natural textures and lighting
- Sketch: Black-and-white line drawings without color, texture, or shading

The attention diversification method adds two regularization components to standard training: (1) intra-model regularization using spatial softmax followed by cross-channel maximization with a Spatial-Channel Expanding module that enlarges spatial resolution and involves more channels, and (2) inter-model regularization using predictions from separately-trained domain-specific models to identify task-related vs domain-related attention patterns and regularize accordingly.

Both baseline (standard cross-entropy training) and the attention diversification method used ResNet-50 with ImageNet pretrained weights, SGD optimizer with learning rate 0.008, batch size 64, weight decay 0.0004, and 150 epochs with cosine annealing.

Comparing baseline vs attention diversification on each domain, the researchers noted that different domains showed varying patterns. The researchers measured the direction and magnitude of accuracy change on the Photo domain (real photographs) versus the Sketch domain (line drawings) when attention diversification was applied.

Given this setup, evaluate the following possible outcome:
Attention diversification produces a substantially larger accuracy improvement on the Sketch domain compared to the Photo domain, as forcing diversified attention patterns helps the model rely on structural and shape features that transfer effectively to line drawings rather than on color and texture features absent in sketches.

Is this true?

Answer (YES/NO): YES